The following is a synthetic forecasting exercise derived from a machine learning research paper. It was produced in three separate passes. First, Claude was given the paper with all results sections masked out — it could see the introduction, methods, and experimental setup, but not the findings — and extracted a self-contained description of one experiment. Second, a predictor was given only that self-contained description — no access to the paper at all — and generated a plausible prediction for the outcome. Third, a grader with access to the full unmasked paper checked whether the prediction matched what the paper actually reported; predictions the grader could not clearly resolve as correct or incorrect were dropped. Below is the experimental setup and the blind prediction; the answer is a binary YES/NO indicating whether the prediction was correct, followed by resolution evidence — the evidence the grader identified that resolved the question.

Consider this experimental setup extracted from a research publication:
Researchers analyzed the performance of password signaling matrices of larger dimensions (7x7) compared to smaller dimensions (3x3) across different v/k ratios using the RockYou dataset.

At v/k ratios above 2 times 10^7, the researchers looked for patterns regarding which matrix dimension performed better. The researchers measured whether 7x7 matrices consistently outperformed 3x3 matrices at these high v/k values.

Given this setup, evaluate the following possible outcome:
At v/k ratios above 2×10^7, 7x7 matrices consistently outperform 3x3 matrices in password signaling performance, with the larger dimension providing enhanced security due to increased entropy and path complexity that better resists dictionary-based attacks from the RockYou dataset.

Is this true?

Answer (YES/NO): NO